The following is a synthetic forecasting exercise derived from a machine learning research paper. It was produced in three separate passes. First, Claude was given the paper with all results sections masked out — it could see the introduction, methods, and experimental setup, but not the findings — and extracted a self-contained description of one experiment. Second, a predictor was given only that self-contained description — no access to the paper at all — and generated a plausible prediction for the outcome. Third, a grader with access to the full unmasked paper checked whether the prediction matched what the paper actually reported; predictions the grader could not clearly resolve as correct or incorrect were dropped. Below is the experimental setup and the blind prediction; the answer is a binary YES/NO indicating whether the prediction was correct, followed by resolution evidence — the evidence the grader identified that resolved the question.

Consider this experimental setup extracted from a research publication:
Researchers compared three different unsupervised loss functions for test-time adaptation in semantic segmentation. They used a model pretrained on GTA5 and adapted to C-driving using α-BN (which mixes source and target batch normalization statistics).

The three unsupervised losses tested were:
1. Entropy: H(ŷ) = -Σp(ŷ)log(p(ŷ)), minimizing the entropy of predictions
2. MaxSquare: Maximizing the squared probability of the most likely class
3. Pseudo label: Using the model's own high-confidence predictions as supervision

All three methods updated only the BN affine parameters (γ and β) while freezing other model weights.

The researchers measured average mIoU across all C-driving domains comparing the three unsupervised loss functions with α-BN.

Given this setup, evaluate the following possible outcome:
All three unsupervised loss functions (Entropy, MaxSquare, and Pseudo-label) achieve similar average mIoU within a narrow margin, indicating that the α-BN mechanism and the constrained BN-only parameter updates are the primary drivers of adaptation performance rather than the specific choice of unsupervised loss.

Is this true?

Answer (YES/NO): NO